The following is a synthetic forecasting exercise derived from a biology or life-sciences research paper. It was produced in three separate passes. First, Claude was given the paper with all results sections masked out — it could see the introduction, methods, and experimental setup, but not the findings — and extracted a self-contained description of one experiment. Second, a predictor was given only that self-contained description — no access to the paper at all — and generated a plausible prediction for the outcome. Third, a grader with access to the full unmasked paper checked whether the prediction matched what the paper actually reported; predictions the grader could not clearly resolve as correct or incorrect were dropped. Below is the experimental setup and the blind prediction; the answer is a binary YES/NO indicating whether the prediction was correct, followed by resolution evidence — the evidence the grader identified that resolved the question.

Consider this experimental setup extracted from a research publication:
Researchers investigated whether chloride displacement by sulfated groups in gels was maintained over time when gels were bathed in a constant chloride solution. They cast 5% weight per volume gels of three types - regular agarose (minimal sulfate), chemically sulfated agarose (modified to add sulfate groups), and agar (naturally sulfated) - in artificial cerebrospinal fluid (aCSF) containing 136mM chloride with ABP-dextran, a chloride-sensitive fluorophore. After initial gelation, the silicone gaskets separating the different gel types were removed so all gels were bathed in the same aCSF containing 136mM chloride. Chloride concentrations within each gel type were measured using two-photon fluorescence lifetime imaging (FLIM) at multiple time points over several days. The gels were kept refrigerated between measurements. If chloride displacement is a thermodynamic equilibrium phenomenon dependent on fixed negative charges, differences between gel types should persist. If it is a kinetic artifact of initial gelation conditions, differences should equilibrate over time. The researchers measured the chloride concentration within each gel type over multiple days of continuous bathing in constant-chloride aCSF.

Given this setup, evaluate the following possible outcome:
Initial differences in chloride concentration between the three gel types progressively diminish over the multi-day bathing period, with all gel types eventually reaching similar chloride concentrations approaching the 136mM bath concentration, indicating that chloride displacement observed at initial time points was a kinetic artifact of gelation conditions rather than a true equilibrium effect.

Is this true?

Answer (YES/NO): NO